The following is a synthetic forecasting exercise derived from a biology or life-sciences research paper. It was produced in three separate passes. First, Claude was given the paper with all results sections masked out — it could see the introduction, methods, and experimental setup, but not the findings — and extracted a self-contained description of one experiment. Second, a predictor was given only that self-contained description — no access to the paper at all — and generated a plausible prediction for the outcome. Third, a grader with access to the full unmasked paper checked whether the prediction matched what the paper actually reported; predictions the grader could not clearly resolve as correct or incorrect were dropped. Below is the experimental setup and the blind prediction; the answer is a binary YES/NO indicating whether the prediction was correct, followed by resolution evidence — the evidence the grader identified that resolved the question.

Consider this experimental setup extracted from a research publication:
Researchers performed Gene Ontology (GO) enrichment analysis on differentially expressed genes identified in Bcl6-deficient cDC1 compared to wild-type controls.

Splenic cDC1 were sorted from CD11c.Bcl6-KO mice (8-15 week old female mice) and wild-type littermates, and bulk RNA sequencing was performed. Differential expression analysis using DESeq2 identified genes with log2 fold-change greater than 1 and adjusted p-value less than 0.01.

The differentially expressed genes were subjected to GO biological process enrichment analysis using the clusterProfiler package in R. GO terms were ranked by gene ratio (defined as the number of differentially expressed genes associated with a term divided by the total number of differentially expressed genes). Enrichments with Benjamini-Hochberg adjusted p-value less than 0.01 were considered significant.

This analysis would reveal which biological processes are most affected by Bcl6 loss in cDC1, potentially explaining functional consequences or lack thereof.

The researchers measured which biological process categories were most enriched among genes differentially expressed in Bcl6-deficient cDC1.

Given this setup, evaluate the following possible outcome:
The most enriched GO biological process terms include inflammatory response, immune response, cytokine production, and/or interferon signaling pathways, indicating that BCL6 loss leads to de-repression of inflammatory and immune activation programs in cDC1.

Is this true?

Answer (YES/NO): NO